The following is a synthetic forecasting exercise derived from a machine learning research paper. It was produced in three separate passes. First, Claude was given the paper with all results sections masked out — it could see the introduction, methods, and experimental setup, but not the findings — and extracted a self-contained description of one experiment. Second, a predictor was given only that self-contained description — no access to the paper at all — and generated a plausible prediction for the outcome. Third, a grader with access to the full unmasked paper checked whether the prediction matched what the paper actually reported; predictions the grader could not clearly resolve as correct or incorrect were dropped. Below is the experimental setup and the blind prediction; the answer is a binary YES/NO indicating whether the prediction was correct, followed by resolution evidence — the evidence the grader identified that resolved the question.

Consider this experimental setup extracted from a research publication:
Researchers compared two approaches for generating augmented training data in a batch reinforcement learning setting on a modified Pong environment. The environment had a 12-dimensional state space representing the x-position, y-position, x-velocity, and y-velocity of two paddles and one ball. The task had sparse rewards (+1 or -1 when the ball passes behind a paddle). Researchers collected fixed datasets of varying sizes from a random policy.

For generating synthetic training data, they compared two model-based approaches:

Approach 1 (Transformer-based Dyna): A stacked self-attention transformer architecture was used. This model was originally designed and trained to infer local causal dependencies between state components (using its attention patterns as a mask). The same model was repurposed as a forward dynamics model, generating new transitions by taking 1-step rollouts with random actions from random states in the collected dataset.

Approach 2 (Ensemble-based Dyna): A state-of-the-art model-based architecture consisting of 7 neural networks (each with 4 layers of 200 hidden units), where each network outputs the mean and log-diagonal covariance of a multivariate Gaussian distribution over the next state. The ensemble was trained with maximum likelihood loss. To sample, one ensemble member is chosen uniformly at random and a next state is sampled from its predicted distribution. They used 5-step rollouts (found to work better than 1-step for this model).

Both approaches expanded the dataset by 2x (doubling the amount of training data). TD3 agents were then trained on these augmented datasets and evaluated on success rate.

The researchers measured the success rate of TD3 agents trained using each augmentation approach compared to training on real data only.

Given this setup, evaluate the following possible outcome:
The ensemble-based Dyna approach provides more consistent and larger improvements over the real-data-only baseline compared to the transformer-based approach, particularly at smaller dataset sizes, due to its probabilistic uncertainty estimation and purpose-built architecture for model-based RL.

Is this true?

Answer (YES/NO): YES